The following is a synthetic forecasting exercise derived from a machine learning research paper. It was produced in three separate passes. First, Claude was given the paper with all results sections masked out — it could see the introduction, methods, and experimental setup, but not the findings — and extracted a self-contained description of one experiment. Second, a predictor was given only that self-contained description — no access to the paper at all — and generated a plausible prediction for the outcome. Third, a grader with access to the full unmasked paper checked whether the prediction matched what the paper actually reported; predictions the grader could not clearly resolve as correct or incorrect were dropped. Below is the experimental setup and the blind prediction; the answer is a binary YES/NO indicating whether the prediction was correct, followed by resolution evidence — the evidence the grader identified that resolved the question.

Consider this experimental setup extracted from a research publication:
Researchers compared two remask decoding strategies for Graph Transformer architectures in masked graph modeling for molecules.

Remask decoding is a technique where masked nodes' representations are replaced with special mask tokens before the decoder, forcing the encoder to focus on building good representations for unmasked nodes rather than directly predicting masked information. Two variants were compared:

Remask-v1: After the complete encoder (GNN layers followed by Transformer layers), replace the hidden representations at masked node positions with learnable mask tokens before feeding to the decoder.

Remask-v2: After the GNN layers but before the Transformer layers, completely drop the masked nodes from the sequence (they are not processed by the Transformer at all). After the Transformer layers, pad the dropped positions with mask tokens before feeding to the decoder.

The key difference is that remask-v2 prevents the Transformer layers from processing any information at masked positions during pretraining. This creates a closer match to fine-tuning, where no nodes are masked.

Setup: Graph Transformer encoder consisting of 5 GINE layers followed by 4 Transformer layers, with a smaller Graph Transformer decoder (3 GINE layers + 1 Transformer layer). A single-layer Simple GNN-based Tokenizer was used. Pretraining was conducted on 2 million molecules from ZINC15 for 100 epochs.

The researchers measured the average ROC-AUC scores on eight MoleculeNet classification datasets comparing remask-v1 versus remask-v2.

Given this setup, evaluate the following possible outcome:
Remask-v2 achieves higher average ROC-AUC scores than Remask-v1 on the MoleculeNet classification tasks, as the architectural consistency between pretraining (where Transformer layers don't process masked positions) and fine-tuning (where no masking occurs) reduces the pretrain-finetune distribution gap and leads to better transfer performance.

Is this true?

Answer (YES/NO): YES